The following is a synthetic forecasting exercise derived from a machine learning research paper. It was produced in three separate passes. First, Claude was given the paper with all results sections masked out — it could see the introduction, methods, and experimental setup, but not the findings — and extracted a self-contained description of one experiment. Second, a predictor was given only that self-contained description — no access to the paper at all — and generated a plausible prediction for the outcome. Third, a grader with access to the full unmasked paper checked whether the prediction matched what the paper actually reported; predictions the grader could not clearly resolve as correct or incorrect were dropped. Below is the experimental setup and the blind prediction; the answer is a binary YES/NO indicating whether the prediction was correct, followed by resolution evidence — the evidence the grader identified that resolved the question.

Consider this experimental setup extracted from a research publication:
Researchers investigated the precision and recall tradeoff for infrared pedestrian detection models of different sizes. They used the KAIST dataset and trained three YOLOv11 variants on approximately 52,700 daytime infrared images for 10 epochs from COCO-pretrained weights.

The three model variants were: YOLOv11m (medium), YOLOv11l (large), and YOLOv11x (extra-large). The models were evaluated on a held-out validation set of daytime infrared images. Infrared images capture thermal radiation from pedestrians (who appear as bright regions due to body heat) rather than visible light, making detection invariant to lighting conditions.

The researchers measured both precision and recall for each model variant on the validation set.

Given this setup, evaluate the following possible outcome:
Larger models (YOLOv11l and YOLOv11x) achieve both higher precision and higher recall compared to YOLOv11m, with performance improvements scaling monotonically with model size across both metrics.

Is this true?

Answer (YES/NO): NO